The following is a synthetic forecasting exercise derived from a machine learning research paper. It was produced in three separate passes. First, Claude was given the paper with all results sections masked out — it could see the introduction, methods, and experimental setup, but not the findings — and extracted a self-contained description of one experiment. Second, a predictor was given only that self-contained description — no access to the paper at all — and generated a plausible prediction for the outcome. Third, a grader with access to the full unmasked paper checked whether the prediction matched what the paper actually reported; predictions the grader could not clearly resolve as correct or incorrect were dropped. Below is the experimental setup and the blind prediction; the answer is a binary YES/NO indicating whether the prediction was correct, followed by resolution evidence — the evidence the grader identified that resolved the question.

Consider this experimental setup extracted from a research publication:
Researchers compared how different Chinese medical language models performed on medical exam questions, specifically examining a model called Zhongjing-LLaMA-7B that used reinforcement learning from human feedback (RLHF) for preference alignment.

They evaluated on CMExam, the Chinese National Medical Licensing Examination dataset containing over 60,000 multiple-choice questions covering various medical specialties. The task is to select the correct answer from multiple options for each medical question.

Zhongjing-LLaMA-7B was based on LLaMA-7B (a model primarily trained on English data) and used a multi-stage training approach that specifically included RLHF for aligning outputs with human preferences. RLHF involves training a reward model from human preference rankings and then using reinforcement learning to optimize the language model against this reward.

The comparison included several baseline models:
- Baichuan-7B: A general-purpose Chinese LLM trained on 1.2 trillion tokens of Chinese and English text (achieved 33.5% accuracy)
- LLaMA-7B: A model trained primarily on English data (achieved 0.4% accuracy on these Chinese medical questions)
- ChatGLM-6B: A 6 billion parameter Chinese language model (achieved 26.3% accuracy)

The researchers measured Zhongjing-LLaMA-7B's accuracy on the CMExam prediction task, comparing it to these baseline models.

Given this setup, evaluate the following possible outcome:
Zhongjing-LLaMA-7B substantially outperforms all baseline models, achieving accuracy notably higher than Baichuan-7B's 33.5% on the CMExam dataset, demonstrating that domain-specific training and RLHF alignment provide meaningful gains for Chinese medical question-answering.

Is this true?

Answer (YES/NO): NO